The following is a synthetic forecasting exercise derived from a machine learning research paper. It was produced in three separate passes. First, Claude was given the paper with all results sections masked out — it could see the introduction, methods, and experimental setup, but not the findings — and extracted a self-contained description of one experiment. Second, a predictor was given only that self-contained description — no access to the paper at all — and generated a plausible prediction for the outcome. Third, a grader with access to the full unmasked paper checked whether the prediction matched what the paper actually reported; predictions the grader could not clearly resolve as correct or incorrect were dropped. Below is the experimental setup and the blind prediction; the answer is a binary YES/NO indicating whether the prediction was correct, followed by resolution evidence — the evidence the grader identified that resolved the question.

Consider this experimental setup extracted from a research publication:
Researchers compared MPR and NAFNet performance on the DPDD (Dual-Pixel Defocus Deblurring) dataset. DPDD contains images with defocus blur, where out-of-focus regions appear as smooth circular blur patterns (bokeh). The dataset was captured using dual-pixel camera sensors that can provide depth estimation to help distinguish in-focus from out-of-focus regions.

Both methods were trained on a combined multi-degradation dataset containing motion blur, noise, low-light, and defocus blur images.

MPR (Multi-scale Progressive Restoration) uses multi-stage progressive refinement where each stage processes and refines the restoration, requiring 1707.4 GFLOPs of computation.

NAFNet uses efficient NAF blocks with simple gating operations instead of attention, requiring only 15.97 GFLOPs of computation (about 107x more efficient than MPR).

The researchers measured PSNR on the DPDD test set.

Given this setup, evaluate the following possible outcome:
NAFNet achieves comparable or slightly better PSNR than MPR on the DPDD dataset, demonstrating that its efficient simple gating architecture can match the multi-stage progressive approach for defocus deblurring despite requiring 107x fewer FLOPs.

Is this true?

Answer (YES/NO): NO